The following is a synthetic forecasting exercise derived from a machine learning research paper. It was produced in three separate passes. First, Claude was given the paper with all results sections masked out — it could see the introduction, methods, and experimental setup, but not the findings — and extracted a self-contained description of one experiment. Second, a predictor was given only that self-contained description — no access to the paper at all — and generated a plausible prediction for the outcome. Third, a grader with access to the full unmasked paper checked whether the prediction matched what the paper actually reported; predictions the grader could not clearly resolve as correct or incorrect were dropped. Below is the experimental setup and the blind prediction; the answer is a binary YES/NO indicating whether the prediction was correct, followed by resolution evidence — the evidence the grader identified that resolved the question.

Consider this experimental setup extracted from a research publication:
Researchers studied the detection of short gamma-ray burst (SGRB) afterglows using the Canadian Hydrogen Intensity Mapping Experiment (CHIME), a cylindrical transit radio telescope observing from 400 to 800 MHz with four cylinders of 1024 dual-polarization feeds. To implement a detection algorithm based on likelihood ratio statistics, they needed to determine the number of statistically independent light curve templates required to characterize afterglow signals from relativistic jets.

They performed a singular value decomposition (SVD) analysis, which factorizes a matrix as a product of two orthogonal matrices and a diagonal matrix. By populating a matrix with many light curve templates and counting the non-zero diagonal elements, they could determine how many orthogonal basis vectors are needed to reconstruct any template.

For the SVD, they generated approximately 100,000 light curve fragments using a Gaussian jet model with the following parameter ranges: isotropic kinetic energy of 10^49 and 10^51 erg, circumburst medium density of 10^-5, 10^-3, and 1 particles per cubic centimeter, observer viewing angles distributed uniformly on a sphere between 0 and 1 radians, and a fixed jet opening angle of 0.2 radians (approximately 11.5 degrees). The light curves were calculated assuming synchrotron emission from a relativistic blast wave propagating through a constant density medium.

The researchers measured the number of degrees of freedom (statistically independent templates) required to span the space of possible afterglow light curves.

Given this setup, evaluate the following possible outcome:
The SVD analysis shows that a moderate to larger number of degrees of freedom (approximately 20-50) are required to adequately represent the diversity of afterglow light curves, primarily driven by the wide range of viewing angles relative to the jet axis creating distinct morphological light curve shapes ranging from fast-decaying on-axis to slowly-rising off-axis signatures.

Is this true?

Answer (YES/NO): NO